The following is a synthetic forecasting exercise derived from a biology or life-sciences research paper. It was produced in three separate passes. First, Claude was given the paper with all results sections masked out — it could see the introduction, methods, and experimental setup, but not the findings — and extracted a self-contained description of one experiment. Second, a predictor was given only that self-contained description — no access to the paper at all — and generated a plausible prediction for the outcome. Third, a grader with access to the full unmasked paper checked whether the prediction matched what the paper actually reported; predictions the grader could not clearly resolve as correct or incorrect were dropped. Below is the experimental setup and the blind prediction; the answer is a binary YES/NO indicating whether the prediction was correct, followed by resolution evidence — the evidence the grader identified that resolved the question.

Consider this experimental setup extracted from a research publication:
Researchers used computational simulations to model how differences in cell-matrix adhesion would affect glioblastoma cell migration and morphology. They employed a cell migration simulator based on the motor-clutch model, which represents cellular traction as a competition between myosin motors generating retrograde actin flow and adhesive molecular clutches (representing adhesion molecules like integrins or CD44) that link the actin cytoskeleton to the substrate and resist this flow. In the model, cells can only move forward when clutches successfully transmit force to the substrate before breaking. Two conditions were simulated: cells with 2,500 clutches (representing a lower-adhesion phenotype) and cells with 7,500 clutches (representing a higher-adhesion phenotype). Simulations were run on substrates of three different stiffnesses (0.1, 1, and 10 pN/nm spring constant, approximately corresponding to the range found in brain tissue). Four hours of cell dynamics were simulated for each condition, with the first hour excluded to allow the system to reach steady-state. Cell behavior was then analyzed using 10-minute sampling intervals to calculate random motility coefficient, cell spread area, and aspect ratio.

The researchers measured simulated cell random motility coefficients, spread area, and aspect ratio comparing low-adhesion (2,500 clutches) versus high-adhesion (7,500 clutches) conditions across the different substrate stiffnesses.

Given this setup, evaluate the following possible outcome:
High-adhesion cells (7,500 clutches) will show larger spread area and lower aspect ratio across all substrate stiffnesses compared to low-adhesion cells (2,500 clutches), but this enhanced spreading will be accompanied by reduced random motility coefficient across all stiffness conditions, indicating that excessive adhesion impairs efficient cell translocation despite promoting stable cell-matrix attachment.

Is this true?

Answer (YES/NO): NO